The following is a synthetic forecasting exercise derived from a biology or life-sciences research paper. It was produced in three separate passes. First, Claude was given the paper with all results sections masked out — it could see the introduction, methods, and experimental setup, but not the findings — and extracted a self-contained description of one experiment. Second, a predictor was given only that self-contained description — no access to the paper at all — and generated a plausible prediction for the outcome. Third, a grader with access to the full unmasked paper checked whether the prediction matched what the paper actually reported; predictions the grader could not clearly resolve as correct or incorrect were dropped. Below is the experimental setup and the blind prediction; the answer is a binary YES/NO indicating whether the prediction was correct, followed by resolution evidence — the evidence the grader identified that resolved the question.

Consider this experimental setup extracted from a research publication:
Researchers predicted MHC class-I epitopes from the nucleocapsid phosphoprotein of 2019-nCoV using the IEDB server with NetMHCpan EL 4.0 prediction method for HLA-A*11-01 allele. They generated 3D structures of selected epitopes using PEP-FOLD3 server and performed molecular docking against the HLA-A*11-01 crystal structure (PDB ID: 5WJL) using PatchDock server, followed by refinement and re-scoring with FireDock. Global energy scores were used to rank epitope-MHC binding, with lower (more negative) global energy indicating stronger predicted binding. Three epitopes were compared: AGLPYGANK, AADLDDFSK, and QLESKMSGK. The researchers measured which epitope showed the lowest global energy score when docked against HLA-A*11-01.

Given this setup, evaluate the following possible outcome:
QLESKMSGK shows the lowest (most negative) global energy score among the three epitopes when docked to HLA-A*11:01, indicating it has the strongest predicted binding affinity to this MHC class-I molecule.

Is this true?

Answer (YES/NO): YES